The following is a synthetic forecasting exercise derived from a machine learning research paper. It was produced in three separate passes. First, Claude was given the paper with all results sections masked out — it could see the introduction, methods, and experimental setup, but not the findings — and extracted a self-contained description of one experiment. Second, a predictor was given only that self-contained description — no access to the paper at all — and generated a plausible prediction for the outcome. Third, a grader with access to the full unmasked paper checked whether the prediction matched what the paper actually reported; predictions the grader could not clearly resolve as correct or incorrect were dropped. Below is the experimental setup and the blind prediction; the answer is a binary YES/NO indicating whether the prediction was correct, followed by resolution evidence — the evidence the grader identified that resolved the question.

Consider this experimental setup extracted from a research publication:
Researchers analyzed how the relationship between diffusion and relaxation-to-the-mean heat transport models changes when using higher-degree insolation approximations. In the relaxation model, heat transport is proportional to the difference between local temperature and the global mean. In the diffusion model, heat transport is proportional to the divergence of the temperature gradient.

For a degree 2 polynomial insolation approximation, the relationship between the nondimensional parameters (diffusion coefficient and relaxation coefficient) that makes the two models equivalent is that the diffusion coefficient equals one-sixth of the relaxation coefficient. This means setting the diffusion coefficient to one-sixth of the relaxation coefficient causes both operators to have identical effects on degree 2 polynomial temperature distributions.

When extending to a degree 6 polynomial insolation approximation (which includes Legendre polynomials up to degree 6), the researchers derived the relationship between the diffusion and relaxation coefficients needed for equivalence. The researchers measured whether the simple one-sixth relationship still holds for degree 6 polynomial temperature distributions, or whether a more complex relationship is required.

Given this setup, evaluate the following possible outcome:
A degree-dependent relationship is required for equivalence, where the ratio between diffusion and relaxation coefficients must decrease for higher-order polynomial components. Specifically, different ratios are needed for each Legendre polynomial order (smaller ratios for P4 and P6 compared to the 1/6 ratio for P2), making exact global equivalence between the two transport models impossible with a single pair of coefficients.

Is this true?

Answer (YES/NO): YES